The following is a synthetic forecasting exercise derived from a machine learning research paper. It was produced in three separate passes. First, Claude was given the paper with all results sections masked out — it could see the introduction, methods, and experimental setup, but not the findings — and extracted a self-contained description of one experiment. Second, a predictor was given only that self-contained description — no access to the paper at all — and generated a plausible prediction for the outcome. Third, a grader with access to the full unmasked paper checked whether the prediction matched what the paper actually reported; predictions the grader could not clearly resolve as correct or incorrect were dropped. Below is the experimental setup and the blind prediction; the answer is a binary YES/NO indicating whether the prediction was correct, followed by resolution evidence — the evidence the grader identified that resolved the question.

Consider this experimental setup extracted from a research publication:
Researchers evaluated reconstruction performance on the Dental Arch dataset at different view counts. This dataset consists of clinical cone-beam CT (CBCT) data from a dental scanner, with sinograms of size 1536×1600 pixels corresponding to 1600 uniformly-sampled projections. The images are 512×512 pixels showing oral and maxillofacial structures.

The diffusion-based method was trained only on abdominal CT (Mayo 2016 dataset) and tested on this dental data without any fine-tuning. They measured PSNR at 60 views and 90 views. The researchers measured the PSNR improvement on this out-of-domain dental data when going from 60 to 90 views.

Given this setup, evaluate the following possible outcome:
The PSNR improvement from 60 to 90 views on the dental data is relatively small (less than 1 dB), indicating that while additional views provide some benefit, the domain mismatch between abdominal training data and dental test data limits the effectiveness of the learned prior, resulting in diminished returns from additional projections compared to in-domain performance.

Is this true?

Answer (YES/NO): NO